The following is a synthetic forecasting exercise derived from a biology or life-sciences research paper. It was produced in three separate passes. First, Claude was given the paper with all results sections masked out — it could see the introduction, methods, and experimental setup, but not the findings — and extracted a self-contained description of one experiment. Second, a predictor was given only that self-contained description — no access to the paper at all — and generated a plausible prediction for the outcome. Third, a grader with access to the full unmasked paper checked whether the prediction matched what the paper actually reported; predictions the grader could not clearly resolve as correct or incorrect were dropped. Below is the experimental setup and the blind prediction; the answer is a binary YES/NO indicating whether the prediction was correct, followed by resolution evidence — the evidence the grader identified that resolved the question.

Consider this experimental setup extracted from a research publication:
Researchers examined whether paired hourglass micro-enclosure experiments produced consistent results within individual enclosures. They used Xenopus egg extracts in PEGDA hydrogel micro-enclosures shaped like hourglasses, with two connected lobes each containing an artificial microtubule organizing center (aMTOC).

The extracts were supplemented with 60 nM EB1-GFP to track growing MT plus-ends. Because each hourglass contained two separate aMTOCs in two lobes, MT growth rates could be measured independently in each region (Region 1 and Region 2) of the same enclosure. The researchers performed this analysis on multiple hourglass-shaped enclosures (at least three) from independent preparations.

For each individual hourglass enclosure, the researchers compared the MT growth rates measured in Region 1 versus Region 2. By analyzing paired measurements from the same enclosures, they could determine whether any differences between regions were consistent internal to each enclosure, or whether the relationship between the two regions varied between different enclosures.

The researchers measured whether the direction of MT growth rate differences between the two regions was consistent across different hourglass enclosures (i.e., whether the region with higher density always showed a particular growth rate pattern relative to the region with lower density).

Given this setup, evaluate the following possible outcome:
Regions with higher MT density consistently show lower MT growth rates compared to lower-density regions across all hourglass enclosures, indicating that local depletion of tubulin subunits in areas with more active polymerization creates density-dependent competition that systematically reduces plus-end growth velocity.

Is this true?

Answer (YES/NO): NO